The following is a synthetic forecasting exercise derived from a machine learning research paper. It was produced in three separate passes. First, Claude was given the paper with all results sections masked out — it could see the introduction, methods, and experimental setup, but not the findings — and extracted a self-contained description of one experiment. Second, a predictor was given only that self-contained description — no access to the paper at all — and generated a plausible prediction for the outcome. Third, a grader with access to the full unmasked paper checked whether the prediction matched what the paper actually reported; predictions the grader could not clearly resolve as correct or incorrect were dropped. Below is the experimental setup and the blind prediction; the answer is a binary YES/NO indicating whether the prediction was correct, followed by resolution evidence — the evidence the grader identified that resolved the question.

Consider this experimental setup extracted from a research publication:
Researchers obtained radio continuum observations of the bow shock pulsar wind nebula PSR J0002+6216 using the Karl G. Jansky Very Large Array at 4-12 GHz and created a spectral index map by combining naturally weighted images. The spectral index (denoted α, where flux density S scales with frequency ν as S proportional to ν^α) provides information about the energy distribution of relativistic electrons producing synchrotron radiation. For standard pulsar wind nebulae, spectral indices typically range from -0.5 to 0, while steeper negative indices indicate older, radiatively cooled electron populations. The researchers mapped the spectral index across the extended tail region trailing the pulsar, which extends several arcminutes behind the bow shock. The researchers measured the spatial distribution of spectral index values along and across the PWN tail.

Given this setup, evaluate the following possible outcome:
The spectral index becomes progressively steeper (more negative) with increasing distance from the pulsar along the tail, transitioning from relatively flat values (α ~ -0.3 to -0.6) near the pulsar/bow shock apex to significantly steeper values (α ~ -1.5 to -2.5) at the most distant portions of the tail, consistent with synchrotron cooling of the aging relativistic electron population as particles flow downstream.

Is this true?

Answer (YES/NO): NO